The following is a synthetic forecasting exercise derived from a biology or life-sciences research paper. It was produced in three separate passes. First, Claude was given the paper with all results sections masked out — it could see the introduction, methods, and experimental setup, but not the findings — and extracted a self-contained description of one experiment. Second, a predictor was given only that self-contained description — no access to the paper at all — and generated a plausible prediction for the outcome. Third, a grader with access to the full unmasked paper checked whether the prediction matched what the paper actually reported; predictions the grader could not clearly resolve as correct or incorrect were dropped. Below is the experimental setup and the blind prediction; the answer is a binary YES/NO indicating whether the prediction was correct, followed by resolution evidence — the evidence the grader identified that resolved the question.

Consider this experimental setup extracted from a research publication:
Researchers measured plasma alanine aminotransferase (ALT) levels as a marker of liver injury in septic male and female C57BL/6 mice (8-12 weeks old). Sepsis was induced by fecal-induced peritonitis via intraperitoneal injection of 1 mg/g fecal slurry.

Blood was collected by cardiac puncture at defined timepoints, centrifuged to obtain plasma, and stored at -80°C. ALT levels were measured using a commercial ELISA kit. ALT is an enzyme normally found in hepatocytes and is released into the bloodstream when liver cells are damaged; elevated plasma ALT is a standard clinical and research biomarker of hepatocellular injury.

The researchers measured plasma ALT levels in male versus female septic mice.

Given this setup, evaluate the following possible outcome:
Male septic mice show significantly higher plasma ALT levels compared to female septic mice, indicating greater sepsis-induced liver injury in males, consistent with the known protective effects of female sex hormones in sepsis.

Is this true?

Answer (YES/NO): YES